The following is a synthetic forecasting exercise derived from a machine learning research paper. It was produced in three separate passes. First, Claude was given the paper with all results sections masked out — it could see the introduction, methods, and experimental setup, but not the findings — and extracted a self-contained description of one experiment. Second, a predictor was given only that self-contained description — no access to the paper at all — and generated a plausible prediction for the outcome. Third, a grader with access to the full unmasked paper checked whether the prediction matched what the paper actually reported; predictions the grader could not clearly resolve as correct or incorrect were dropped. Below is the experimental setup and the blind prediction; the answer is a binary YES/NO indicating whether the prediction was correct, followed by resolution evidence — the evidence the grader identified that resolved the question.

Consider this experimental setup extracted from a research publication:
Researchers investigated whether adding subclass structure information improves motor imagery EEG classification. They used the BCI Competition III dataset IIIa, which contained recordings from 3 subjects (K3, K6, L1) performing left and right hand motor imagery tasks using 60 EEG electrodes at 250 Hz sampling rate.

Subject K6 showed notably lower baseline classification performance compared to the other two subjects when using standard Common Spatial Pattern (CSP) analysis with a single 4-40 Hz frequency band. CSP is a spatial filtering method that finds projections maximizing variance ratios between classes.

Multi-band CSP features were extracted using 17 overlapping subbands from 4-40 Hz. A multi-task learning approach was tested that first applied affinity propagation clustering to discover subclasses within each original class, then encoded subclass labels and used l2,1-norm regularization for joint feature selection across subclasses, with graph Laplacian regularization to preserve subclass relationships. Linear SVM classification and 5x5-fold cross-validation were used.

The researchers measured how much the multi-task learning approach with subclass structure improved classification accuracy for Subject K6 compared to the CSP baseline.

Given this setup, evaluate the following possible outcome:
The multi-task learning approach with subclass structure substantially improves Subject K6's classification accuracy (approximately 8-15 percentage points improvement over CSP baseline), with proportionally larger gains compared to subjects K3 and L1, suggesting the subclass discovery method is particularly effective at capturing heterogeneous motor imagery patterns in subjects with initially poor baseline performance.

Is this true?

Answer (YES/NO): YES